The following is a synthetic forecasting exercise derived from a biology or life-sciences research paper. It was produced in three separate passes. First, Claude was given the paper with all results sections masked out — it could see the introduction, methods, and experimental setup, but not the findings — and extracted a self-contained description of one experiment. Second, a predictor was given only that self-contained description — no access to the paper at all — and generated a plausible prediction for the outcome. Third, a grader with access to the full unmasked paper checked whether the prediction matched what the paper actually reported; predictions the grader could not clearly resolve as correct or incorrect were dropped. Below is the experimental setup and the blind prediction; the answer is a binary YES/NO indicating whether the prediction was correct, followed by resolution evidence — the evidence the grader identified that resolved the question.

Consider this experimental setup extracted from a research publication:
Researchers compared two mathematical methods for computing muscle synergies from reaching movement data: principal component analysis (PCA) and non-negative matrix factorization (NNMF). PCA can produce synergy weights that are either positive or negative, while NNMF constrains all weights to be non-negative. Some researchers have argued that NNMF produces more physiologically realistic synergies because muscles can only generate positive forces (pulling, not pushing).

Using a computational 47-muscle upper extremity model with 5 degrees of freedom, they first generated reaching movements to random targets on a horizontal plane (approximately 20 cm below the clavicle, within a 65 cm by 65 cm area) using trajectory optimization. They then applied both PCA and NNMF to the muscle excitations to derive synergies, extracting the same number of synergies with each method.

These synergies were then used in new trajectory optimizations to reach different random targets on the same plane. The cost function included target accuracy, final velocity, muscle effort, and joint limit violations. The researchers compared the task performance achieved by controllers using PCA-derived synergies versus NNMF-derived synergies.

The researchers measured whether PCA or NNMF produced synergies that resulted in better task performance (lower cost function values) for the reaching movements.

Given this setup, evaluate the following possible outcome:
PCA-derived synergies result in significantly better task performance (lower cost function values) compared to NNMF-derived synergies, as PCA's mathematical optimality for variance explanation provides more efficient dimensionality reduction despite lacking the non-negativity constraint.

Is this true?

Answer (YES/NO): YES